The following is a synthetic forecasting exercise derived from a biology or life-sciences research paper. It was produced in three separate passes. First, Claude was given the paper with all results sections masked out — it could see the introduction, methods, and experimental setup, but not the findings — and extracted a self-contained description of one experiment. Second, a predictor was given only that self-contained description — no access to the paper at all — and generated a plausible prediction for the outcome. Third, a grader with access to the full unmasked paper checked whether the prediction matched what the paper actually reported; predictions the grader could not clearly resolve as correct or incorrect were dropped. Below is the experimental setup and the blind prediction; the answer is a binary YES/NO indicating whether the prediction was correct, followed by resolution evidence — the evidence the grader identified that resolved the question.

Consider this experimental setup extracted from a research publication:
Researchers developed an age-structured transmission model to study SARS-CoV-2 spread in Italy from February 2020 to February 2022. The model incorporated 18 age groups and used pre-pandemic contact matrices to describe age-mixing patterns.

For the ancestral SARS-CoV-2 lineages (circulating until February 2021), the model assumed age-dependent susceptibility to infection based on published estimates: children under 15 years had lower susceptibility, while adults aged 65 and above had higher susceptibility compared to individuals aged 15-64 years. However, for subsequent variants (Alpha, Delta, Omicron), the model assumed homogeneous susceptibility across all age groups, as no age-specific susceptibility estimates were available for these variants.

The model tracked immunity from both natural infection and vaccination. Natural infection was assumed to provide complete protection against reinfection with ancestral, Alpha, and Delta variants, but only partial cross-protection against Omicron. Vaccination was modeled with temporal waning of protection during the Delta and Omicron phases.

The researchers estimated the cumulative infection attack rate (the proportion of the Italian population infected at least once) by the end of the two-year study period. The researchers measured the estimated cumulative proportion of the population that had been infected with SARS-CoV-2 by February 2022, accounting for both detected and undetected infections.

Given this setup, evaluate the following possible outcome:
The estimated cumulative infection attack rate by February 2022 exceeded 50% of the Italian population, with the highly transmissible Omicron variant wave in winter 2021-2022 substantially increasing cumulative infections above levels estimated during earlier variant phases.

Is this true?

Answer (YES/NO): YES